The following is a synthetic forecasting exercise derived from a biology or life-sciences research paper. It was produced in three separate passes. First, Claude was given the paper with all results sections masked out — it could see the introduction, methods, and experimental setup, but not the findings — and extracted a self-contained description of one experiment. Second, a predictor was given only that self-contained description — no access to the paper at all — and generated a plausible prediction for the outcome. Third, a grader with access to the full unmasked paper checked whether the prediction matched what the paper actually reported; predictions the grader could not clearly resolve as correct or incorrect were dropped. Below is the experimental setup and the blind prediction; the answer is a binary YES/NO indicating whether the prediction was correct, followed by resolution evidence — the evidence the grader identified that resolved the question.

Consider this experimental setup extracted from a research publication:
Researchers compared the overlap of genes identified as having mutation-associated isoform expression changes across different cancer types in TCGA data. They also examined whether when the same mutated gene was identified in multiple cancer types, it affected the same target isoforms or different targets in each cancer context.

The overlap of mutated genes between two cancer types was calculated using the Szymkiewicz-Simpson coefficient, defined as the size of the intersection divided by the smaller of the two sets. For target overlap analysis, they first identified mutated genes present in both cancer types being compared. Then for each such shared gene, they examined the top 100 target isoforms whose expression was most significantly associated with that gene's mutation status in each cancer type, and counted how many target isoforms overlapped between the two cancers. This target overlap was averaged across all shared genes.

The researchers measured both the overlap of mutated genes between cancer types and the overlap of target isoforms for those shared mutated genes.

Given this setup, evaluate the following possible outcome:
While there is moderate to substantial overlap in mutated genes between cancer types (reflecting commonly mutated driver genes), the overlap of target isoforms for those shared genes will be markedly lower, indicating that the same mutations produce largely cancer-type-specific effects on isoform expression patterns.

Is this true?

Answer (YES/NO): YES